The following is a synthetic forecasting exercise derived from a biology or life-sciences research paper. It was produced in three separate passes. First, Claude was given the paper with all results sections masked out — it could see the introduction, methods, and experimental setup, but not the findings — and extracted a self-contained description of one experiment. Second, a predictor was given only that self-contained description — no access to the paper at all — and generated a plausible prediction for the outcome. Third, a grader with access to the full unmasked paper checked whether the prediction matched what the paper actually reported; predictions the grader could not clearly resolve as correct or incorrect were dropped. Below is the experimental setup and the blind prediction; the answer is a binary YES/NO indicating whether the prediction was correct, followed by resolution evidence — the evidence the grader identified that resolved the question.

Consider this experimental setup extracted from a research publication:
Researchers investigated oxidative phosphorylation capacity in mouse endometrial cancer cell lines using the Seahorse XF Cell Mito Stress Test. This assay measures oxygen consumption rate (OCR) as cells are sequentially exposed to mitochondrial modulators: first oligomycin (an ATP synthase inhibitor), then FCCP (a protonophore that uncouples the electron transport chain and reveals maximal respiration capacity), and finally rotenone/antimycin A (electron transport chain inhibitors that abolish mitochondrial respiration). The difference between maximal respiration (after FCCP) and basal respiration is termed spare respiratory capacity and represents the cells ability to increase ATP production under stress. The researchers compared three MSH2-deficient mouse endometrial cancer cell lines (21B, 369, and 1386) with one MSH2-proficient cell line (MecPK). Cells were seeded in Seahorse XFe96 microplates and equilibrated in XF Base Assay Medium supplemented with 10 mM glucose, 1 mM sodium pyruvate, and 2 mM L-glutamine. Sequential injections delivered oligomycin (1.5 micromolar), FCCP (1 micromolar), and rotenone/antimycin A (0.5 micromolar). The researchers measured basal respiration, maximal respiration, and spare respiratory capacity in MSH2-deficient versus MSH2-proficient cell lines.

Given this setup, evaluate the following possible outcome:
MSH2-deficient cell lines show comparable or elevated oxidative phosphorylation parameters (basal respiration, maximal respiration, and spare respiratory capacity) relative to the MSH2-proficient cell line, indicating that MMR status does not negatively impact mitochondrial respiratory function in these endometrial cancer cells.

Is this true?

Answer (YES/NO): NO